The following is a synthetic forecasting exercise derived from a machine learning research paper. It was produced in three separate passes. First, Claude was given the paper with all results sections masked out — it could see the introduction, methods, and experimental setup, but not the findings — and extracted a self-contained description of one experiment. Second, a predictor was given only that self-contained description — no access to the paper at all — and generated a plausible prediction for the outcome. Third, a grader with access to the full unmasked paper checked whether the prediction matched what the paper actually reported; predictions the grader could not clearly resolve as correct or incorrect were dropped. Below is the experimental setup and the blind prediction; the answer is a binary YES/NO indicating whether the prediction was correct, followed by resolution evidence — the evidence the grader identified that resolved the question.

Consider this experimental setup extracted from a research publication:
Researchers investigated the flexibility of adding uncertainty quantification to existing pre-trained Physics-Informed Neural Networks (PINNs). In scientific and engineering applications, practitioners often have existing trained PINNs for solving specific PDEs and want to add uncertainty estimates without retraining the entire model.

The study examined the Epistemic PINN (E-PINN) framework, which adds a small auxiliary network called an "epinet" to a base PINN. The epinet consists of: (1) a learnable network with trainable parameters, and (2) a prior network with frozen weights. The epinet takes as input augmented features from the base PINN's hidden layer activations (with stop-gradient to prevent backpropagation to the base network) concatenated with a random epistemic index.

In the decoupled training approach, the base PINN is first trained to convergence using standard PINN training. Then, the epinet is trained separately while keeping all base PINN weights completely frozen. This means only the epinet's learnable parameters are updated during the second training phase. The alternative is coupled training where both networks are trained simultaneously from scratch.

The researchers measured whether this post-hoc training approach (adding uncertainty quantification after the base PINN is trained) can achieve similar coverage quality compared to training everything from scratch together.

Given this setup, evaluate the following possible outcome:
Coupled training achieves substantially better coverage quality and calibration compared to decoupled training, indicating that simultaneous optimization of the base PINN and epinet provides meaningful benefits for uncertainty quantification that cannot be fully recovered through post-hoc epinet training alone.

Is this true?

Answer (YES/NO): NO